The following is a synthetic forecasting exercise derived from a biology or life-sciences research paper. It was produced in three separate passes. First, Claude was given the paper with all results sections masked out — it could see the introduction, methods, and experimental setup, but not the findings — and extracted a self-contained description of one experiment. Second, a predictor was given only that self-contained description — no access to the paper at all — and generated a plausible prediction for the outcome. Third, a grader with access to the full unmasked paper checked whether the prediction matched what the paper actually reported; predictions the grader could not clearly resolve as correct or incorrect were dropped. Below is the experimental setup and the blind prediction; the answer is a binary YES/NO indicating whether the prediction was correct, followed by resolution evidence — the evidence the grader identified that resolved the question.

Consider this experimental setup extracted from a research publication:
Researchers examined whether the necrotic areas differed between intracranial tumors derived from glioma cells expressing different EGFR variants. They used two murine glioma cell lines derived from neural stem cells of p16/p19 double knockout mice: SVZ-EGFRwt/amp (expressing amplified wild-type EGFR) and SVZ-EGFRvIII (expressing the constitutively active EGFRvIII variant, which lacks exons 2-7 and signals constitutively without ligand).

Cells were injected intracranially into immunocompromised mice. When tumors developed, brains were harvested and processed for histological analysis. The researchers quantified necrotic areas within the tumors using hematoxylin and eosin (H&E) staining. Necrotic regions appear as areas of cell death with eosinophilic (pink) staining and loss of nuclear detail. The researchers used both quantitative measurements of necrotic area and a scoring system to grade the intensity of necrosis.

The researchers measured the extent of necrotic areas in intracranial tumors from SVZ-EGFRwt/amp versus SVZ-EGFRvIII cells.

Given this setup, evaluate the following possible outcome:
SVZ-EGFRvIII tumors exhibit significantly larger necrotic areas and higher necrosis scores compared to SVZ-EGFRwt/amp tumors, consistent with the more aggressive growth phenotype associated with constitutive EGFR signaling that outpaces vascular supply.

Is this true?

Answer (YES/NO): NO